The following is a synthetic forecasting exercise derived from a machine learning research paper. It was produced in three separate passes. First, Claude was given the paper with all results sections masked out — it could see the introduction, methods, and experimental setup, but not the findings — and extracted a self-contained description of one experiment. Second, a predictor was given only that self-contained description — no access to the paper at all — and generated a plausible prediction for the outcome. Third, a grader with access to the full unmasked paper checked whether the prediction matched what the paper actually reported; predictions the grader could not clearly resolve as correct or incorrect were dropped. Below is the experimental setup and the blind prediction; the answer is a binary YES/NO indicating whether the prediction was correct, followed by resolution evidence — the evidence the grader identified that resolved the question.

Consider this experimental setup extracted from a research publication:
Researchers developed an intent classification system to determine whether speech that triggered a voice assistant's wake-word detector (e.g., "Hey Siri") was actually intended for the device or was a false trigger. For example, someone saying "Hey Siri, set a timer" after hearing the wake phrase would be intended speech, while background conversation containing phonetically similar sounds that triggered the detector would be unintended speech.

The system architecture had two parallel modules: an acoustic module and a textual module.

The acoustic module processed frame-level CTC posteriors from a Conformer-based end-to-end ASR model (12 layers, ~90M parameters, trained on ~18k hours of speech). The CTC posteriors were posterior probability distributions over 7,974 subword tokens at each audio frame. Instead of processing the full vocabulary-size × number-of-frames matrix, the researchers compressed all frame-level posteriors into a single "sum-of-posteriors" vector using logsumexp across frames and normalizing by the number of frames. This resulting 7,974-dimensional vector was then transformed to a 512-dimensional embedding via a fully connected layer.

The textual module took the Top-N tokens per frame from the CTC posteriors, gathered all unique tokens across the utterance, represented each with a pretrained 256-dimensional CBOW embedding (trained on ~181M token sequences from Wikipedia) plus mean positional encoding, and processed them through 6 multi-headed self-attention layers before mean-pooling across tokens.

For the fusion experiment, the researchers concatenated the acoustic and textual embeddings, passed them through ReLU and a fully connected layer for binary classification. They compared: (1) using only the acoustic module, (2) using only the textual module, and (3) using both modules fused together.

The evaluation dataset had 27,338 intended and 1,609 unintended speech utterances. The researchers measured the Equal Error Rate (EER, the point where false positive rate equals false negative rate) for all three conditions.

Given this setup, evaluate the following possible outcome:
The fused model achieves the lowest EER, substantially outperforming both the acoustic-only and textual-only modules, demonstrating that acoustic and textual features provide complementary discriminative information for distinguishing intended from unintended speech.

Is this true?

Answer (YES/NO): YES